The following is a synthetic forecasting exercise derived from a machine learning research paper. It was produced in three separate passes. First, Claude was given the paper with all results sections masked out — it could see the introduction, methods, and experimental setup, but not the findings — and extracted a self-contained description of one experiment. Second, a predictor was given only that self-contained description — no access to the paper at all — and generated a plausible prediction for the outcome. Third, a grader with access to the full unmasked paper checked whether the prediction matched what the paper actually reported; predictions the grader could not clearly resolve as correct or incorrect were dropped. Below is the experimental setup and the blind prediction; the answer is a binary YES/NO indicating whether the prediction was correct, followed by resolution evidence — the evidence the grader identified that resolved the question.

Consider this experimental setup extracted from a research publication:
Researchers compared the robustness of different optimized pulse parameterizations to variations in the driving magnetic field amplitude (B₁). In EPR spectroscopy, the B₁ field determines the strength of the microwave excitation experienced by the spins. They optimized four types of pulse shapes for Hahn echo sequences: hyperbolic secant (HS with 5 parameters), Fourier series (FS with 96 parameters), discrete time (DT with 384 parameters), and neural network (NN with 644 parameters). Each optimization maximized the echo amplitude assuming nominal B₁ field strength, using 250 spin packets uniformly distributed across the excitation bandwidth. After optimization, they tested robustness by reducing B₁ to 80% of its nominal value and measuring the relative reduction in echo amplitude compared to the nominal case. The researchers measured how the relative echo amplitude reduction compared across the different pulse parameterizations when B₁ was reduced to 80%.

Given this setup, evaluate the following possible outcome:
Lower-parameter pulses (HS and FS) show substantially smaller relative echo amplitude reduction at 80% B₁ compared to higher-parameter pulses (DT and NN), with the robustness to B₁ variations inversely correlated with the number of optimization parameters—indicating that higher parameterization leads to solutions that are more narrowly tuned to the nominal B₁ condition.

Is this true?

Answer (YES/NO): NO